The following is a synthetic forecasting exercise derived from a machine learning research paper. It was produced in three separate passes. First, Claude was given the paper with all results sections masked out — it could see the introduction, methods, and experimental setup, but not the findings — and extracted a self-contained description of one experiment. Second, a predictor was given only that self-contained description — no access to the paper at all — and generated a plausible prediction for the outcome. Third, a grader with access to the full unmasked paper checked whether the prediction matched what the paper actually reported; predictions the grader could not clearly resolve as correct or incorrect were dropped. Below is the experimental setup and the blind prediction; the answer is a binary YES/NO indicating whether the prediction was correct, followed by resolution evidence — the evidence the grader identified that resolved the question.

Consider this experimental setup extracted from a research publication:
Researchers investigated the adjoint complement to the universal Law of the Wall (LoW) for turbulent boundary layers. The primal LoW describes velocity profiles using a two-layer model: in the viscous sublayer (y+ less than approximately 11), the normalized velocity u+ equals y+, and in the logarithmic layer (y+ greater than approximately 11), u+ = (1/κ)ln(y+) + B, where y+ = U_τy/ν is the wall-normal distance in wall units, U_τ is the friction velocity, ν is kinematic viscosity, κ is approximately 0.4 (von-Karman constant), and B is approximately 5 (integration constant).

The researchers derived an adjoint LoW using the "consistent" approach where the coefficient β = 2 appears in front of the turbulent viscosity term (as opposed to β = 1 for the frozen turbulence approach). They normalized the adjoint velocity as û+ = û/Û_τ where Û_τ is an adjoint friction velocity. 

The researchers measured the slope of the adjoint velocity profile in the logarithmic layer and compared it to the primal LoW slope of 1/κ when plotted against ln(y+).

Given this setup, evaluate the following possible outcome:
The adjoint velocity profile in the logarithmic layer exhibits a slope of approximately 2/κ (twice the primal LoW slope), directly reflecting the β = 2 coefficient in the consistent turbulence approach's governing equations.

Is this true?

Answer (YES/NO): NO